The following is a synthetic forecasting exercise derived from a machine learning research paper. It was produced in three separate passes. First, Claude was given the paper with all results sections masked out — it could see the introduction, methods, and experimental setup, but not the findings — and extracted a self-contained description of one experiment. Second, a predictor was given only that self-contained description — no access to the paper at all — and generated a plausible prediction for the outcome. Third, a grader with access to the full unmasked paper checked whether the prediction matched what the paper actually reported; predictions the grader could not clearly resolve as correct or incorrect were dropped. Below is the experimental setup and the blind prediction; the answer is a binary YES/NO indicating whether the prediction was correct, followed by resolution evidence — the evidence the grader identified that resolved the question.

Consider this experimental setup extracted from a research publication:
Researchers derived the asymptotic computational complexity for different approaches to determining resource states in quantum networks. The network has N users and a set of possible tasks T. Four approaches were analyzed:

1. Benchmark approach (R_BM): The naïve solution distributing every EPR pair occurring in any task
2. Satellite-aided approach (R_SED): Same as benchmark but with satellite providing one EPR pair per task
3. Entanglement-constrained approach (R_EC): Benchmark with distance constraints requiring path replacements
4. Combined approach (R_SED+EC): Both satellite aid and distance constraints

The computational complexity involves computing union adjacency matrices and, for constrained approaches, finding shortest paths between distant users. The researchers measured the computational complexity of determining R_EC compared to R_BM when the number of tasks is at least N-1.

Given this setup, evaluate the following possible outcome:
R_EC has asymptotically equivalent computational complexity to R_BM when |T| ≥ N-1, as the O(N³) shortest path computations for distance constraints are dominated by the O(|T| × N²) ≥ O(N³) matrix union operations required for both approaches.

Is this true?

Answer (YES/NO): NO